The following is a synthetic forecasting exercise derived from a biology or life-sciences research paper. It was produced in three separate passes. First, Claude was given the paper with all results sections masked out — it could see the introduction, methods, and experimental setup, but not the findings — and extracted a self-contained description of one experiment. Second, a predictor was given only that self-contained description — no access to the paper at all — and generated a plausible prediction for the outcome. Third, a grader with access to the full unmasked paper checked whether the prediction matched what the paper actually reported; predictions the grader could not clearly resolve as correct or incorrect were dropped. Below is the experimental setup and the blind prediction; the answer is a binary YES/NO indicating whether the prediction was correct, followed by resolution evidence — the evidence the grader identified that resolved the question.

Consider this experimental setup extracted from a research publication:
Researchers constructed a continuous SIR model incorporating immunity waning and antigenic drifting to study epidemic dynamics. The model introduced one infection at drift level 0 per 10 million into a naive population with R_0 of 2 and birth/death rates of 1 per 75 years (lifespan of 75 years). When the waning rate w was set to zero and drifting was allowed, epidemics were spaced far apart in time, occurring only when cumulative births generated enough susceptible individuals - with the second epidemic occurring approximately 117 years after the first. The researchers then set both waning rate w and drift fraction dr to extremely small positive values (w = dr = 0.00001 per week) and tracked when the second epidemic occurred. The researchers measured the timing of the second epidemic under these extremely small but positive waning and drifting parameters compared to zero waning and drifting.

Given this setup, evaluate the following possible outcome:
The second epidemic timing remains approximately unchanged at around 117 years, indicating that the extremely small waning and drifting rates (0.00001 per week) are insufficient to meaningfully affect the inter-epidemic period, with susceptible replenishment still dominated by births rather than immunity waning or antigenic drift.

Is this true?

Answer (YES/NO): NO